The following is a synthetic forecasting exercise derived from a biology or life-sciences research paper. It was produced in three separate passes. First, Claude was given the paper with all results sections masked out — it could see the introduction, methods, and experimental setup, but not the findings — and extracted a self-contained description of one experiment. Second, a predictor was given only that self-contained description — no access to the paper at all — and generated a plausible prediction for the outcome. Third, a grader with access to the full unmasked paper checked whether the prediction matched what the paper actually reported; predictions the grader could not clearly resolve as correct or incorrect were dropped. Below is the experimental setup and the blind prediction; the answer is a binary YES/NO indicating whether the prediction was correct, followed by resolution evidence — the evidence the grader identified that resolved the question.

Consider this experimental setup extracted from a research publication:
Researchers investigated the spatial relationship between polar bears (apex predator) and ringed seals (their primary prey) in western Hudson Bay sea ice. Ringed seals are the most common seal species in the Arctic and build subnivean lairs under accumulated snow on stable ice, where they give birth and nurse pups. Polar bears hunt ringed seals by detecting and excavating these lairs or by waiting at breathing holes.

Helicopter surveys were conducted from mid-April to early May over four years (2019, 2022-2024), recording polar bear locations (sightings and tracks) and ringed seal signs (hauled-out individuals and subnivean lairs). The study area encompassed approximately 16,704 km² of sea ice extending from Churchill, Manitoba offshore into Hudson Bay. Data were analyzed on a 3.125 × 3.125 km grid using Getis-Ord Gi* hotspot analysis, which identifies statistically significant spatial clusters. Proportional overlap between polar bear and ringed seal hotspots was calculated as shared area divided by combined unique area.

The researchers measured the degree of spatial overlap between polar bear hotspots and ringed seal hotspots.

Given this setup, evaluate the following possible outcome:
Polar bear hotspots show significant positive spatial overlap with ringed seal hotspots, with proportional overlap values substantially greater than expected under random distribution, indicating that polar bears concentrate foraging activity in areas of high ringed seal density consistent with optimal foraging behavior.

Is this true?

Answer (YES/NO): NO